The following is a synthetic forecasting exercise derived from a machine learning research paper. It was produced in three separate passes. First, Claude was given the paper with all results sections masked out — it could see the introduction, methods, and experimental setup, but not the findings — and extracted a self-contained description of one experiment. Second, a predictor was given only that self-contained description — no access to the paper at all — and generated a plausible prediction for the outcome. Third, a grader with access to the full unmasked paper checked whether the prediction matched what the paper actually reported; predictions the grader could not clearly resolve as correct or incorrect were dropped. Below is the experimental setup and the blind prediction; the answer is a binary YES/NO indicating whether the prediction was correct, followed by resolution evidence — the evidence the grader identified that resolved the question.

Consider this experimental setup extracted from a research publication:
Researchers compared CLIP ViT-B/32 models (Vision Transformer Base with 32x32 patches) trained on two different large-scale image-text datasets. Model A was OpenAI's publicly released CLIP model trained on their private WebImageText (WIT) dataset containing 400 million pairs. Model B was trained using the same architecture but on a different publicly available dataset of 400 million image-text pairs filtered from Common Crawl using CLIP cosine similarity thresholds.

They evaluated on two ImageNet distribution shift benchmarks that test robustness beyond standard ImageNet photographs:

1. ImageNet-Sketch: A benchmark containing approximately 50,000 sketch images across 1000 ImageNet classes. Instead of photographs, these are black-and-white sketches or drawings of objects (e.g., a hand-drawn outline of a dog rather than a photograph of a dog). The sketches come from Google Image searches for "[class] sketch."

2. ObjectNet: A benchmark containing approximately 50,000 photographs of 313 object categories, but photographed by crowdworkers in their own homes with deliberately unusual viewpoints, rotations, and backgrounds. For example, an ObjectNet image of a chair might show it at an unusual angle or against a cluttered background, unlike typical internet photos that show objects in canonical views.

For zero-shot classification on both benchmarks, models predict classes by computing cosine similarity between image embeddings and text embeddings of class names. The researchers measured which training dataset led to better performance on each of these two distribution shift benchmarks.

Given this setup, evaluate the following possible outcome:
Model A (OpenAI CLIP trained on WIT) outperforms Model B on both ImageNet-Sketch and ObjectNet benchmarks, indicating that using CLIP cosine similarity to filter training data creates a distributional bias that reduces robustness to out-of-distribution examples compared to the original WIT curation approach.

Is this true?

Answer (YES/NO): NO